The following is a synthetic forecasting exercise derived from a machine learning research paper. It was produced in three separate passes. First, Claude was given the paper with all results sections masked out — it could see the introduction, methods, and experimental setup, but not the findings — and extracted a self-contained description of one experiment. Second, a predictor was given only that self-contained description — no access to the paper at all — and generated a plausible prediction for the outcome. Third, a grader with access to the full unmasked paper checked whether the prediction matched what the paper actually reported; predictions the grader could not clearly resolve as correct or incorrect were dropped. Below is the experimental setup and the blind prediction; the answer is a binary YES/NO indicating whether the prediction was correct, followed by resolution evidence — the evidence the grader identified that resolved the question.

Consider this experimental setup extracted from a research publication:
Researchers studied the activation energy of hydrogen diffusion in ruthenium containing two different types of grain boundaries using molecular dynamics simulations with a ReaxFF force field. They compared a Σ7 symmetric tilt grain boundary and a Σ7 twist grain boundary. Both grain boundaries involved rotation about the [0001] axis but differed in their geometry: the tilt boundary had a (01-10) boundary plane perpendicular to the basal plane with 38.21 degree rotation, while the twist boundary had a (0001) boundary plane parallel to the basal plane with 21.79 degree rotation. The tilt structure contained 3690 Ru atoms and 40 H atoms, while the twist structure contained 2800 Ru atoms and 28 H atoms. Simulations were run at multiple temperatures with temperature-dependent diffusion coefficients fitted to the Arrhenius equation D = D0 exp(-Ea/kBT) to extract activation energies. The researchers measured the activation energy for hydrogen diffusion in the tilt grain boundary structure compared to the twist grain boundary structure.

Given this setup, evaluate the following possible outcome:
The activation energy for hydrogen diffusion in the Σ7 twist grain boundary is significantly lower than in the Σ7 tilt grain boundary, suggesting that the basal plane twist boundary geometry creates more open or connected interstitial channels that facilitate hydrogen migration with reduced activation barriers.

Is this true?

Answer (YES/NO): YES